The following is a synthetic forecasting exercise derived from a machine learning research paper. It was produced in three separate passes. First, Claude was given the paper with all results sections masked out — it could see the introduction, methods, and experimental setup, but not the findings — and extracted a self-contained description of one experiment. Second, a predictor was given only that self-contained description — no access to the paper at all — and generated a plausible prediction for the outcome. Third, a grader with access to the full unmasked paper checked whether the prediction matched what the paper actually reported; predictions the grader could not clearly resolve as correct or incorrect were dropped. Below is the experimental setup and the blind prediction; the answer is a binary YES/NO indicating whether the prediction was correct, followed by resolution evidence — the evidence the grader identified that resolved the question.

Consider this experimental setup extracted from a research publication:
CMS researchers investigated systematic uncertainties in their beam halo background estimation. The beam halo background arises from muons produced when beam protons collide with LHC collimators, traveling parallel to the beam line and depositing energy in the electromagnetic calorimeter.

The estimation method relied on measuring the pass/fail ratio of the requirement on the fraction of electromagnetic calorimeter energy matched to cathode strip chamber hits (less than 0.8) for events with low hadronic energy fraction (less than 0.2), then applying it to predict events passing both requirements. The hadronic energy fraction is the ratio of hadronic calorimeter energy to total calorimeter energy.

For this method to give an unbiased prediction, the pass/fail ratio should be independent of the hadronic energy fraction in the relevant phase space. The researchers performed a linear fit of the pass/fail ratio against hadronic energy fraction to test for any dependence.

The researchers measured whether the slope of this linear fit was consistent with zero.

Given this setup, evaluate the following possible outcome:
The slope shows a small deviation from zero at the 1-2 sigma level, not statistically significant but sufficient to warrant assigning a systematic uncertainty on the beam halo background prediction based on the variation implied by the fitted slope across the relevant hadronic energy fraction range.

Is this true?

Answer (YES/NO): NO